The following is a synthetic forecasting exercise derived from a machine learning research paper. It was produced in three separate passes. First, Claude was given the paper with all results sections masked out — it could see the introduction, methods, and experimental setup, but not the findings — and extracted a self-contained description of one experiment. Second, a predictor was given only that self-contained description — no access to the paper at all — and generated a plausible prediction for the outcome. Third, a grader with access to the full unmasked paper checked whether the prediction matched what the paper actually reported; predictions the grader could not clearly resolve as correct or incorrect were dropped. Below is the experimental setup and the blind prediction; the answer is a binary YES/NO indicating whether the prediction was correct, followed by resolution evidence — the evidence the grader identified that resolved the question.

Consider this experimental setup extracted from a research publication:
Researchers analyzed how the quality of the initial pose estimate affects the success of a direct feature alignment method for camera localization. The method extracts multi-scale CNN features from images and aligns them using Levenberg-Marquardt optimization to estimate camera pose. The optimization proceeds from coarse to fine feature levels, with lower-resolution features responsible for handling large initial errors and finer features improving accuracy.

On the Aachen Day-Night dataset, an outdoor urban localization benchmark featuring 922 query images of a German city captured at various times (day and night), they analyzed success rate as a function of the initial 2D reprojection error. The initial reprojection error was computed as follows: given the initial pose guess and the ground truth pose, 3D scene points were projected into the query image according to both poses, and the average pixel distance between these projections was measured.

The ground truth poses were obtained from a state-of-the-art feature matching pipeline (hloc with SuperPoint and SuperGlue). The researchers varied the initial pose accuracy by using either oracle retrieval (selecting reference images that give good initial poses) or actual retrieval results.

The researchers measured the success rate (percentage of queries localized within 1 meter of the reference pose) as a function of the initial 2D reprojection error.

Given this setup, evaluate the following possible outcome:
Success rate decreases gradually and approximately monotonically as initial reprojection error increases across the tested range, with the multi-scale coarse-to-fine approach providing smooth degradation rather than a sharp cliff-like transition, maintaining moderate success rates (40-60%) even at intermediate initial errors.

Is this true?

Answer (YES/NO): NO